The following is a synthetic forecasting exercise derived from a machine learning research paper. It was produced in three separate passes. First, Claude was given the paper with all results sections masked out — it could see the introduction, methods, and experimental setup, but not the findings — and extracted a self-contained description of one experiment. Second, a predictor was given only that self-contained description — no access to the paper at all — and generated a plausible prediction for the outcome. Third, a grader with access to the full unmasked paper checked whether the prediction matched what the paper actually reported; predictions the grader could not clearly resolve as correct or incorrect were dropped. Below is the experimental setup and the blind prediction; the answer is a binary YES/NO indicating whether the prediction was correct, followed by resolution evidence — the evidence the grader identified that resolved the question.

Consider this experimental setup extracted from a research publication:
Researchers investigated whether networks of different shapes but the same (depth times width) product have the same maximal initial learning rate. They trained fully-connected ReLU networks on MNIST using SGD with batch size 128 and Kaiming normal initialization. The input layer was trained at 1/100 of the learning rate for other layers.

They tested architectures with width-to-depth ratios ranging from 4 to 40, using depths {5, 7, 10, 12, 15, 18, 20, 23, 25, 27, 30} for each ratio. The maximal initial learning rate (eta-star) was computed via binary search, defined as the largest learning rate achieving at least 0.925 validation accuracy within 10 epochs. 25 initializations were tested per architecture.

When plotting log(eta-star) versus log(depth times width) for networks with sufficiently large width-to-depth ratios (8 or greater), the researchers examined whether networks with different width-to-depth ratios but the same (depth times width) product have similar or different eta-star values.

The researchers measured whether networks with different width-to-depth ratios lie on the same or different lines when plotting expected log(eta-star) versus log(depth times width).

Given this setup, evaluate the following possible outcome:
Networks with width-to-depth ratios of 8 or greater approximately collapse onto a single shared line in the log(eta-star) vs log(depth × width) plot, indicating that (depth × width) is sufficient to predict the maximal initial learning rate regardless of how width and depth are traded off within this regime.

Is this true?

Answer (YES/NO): YES